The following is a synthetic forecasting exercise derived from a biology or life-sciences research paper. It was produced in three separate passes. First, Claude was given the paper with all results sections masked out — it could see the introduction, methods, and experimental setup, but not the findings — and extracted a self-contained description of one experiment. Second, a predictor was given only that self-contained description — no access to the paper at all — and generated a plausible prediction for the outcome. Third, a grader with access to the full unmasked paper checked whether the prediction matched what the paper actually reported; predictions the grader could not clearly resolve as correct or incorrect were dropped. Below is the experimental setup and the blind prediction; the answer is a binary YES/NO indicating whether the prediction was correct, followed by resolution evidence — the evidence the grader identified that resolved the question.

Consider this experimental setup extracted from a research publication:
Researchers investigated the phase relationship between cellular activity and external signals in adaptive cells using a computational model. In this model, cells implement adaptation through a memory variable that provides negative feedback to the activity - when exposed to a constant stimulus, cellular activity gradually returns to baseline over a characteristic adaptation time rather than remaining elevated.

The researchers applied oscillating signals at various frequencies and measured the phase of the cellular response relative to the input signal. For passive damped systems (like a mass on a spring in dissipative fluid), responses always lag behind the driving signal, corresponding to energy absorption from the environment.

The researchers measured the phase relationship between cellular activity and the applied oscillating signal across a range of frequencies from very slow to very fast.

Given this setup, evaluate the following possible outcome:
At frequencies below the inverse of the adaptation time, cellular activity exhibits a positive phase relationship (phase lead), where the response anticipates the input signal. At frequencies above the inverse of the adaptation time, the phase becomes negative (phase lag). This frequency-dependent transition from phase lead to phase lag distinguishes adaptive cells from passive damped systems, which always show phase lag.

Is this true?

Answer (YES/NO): YES